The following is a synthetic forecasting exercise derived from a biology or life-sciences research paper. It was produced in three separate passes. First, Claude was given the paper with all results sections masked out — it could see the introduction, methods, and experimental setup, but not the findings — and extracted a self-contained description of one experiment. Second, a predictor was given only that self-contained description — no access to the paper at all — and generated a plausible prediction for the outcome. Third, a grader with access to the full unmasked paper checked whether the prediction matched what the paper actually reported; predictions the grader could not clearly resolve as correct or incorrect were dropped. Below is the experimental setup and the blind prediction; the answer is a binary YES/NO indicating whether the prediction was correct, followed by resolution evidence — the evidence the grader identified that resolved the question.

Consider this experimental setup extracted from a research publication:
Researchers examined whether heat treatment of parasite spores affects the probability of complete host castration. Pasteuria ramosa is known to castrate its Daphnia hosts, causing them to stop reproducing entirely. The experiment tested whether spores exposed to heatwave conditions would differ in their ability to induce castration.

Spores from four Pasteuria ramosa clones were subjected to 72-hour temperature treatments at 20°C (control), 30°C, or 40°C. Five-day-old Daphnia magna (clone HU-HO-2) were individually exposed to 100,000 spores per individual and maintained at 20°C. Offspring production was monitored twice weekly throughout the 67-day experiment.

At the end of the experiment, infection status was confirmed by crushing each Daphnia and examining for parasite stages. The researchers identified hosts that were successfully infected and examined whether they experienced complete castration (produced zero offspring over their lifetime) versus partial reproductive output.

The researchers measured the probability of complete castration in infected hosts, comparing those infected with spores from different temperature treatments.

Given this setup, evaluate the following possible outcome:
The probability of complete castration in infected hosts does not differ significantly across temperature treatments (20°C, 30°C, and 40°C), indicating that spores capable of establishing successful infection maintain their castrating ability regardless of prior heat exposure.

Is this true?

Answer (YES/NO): NO